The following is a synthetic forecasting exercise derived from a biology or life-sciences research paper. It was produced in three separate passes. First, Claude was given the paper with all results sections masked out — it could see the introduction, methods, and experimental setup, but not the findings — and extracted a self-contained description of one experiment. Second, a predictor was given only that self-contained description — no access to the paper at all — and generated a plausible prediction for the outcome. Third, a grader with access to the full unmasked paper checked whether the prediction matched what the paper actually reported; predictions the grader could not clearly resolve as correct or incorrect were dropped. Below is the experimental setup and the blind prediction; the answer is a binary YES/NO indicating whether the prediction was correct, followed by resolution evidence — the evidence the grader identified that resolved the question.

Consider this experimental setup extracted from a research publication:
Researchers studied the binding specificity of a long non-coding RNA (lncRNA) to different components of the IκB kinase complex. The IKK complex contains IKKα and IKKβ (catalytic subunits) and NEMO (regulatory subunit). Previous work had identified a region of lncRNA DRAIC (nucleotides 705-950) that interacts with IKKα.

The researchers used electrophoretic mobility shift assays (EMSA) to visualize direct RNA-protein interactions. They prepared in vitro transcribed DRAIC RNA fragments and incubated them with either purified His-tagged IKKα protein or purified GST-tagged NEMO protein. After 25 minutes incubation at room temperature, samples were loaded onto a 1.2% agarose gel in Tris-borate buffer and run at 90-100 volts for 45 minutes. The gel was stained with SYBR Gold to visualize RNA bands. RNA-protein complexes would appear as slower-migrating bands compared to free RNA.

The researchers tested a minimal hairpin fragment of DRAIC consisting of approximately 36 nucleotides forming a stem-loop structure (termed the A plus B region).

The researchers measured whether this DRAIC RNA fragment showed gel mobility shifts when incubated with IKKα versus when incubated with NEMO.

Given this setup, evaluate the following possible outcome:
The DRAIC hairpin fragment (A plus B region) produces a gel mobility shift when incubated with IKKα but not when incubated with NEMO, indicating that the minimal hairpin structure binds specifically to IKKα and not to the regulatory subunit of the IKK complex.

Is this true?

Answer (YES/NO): YES